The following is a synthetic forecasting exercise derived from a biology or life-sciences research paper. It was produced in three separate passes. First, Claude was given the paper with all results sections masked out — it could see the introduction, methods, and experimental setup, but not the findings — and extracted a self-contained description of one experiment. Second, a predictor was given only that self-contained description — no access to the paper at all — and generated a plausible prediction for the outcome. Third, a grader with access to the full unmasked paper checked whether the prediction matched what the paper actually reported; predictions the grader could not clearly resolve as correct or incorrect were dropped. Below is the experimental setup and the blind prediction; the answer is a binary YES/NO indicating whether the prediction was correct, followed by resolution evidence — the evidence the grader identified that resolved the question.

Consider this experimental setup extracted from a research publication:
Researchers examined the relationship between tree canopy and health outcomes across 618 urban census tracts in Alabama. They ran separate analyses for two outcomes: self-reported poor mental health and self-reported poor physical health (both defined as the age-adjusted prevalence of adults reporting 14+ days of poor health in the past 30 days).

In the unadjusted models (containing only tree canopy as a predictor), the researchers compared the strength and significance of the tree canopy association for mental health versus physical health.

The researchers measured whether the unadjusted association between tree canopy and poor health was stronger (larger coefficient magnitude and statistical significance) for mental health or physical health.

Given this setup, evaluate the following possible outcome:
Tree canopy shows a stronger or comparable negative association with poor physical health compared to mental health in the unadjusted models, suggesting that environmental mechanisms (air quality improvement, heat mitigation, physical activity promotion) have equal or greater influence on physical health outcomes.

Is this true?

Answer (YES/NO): YES